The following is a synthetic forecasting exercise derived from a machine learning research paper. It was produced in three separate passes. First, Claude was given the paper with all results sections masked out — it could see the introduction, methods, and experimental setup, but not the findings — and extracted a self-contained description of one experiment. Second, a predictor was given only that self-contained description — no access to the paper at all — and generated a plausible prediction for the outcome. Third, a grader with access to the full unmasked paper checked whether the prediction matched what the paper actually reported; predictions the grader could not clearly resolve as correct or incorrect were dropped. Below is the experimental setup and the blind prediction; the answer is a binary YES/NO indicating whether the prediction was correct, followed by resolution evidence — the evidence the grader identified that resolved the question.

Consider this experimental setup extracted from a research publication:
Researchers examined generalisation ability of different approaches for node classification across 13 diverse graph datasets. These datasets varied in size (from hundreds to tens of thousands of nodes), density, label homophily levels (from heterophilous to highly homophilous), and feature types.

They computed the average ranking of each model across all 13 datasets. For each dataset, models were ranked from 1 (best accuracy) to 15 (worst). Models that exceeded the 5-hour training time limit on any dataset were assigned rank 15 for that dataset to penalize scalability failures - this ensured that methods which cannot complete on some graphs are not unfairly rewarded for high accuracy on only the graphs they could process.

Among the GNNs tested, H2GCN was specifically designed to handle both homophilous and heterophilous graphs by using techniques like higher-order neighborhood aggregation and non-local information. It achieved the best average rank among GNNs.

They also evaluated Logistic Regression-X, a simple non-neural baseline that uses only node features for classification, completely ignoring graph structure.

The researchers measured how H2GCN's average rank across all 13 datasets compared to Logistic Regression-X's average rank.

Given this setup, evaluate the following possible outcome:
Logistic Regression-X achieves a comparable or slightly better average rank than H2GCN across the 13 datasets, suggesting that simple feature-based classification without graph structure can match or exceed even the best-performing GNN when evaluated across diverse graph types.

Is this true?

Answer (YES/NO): NO